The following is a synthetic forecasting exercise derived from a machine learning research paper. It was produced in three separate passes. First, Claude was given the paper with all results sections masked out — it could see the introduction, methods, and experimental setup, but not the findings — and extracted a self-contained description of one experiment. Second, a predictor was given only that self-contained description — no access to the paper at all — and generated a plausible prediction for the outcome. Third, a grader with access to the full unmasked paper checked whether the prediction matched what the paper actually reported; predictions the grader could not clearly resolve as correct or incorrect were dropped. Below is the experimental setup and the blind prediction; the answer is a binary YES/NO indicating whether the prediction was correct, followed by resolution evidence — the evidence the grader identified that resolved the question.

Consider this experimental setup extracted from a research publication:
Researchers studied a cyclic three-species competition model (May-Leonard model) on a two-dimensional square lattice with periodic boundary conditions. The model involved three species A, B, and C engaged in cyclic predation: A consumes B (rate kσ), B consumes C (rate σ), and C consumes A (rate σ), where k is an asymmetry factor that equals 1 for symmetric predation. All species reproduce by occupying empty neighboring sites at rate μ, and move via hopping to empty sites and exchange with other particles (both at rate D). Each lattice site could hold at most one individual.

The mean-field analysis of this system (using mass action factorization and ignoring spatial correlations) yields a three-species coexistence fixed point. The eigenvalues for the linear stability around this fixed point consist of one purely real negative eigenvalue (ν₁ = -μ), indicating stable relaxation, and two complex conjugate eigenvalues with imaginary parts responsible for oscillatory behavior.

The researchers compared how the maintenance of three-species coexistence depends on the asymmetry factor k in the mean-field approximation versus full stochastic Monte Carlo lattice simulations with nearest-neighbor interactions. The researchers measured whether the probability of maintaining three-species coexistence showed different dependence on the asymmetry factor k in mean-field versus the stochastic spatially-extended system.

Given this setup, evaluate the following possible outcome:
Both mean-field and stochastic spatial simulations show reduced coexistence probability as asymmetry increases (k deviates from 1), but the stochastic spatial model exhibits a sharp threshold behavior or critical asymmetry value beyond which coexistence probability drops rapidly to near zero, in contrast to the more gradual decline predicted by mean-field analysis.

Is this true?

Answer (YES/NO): NO